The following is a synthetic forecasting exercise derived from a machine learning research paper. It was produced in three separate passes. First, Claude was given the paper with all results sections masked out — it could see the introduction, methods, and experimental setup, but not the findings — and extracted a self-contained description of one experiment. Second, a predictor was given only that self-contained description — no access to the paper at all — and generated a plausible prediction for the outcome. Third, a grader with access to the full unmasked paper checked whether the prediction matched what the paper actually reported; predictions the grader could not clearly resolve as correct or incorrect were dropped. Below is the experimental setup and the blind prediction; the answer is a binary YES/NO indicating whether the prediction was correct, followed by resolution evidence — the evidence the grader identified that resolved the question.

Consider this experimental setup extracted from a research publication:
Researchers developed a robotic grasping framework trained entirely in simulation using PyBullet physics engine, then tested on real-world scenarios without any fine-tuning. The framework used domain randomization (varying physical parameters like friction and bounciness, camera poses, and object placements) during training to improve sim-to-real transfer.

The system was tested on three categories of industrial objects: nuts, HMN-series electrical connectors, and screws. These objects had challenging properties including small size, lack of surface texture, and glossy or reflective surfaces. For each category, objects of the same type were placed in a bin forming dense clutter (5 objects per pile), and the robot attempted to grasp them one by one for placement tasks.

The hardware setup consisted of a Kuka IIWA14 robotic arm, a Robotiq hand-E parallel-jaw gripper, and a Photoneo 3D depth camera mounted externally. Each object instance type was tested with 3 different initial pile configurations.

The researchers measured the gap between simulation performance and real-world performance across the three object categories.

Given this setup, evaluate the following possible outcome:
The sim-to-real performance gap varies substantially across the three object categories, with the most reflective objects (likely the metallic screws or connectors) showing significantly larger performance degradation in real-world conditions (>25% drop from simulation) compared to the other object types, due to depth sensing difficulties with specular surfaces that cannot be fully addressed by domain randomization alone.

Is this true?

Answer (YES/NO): NO